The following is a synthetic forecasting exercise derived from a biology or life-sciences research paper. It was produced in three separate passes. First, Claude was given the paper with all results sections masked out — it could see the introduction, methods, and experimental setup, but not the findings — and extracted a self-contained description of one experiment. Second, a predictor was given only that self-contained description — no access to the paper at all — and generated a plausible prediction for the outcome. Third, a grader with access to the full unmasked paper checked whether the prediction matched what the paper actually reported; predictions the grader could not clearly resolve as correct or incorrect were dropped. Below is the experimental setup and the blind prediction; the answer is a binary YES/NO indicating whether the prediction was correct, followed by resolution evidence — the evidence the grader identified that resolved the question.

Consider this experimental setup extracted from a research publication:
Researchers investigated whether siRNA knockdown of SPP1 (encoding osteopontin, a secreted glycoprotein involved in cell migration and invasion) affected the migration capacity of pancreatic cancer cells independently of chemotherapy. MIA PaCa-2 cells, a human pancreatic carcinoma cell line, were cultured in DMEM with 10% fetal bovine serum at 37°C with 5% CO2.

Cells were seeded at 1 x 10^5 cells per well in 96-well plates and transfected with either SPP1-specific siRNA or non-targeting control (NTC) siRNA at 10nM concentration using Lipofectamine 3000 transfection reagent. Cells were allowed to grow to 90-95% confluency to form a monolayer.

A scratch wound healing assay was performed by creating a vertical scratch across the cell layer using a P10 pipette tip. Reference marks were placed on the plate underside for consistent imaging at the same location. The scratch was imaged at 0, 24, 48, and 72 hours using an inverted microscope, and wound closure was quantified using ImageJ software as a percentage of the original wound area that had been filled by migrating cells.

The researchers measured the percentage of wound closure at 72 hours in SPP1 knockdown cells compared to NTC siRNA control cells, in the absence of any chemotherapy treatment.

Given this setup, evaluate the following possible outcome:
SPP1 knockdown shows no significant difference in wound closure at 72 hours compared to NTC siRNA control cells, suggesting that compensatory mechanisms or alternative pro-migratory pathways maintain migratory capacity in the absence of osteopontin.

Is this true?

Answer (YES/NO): NO